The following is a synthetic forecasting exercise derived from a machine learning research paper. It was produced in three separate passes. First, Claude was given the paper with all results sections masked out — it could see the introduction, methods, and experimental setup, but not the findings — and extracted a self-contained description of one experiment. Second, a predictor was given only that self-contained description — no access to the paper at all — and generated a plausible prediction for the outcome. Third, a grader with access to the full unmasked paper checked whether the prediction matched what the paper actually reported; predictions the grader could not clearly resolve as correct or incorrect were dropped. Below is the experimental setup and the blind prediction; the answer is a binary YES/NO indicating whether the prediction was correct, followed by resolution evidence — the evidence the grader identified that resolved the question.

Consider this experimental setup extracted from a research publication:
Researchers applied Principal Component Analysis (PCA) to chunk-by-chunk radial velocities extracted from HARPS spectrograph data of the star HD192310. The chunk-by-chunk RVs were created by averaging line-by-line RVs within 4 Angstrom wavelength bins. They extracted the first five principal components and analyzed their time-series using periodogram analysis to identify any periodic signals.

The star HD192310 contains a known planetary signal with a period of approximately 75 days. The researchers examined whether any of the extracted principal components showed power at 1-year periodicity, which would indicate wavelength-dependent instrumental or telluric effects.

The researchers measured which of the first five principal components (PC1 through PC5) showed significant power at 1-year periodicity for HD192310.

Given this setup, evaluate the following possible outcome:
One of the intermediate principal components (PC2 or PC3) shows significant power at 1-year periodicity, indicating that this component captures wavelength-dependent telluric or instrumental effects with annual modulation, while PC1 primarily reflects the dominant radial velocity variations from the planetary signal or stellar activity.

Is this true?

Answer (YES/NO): NO